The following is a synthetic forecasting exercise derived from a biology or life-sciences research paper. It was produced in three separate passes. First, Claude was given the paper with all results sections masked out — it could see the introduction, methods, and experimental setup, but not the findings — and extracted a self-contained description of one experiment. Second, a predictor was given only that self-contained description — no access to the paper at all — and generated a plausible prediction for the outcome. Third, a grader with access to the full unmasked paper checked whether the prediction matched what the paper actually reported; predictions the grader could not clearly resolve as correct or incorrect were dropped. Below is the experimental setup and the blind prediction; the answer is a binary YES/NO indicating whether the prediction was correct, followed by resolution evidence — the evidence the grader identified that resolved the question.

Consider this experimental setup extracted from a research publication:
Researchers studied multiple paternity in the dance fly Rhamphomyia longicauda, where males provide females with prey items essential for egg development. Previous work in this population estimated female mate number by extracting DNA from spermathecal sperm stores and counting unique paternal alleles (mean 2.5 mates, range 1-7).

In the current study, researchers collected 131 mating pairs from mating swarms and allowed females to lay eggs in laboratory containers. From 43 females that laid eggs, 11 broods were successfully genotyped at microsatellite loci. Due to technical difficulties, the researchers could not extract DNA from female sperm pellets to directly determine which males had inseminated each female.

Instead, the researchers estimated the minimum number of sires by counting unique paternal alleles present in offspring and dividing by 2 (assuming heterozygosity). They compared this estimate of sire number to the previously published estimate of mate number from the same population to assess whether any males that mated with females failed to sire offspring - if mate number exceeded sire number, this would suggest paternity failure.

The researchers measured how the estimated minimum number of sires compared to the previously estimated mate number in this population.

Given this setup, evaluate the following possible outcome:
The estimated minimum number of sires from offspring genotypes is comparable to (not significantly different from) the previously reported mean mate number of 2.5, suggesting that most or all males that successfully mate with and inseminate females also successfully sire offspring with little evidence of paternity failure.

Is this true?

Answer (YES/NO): NO